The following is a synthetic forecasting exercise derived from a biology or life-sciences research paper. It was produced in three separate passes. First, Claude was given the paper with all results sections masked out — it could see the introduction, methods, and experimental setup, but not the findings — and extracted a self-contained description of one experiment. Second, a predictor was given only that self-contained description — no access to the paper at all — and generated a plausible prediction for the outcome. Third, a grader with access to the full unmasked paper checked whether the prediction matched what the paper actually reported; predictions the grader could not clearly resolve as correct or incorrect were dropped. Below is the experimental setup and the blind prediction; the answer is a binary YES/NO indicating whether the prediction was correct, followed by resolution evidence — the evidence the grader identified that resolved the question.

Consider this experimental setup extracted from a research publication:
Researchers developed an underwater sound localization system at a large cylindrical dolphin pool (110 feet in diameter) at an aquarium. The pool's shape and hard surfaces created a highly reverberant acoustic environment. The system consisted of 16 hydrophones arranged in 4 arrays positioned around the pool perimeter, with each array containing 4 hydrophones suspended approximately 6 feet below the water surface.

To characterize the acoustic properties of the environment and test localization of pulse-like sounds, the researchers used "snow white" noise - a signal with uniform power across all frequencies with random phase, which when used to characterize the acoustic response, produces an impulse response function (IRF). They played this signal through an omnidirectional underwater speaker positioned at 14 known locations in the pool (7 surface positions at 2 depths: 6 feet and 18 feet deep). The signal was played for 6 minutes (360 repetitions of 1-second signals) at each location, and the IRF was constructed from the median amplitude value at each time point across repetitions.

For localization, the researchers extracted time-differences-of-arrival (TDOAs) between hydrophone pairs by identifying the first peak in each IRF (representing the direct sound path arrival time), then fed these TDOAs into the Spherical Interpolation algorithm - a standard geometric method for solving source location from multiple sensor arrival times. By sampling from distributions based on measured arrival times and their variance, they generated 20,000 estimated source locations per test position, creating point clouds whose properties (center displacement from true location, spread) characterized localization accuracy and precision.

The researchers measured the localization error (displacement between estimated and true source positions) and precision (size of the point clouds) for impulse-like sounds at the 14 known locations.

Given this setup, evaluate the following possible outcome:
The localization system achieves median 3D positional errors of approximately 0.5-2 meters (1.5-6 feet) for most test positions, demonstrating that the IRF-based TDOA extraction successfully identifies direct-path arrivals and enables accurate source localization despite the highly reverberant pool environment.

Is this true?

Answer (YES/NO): YES